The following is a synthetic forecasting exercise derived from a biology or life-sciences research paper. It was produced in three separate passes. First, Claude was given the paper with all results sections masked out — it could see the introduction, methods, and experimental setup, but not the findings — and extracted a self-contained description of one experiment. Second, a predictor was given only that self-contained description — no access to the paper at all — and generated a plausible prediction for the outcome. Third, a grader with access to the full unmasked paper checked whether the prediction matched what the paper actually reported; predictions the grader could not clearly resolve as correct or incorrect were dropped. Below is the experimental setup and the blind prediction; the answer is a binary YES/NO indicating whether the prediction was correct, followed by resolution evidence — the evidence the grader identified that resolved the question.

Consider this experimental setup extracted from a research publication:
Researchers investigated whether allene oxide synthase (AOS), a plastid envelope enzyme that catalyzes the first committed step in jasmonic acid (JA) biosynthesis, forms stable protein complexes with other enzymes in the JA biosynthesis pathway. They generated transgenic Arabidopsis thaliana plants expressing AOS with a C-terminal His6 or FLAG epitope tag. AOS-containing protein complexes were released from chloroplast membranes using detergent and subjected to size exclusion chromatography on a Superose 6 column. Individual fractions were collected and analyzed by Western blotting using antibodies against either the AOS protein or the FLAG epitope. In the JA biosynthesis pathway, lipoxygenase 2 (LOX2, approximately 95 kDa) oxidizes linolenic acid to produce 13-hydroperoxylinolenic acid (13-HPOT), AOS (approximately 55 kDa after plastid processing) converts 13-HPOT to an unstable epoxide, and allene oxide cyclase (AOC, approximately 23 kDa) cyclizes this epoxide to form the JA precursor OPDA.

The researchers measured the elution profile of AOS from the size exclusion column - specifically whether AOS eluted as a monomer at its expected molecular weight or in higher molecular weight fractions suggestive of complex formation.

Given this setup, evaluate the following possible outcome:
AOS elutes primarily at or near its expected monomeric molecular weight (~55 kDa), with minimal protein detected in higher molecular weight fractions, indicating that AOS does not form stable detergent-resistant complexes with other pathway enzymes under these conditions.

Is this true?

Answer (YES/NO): NO